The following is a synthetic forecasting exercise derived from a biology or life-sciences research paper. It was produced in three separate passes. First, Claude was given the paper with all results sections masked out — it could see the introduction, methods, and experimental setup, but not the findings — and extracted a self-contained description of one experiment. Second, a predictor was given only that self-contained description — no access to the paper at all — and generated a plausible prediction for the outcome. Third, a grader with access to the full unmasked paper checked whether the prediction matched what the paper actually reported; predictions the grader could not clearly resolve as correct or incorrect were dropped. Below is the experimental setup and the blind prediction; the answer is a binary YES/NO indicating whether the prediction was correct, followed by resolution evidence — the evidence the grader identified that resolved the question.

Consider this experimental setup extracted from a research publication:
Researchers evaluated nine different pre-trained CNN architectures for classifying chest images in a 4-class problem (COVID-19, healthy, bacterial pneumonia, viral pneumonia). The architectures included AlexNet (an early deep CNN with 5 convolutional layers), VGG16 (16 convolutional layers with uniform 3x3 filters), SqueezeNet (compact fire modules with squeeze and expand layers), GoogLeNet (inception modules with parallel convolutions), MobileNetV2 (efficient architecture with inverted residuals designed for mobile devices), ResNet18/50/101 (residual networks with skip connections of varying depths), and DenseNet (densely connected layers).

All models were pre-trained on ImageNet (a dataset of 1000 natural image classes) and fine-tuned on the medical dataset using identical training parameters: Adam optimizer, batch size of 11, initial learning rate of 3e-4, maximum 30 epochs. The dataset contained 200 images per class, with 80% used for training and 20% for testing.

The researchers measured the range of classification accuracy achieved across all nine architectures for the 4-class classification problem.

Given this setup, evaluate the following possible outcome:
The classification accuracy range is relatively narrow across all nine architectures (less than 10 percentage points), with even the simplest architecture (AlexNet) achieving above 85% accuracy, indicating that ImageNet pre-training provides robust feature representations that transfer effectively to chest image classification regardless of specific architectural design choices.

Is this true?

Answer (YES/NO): NO